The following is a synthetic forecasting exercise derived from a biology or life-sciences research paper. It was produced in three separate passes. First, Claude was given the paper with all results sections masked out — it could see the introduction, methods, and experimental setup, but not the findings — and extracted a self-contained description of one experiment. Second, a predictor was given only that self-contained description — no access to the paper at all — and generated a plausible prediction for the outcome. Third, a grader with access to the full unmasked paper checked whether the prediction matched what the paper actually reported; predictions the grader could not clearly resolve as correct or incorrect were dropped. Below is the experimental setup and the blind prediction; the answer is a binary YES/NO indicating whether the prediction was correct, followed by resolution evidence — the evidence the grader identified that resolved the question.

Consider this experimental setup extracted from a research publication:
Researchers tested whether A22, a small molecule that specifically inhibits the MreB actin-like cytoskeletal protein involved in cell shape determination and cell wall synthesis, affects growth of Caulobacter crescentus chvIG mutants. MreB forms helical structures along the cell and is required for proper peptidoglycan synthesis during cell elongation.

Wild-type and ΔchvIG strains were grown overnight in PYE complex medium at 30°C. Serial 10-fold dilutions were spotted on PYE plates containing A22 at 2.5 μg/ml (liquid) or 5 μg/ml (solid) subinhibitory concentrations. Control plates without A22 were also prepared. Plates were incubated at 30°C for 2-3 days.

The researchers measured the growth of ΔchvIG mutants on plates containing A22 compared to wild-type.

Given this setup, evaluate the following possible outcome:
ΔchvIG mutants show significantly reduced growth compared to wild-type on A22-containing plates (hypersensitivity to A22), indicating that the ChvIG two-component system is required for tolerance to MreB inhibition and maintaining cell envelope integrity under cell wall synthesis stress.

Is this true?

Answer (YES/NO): NO